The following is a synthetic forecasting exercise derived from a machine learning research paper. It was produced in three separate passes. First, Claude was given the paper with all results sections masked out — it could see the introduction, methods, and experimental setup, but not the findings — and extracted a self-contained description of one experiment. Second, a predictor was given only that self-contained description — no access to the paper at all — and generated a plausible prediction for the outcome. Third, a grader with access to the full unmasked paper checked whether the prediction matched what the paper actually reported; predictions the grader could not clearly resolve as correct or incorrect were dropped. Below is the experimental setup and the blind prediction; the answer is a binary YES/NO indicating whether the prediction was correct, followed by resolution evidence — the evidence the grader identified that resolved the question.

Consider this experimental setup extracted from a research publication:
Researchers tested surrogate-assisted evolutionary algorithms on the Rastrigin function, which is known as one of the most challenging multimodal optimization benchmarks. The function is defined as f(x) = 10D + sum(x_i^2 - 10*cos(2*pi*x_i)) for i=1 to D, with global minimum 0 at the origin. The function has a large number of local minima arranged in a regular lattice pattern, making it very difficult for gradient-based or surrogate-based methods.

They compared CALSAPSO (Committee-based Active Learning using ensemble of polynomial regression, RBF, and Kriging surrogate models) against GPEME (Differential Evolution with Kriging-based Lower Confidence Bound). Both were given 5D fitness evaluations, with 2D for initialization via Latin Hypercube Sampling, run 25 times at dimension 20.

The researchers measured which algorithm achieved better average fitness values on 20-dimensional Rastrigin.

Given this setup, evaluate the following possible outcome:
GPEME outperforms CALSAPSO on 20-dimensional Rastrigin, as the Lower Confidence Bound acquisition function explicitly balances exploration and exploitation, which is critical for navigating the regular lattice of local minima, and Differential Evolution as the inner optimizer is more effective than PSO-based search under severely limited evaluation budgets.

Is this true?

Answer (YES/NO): NO